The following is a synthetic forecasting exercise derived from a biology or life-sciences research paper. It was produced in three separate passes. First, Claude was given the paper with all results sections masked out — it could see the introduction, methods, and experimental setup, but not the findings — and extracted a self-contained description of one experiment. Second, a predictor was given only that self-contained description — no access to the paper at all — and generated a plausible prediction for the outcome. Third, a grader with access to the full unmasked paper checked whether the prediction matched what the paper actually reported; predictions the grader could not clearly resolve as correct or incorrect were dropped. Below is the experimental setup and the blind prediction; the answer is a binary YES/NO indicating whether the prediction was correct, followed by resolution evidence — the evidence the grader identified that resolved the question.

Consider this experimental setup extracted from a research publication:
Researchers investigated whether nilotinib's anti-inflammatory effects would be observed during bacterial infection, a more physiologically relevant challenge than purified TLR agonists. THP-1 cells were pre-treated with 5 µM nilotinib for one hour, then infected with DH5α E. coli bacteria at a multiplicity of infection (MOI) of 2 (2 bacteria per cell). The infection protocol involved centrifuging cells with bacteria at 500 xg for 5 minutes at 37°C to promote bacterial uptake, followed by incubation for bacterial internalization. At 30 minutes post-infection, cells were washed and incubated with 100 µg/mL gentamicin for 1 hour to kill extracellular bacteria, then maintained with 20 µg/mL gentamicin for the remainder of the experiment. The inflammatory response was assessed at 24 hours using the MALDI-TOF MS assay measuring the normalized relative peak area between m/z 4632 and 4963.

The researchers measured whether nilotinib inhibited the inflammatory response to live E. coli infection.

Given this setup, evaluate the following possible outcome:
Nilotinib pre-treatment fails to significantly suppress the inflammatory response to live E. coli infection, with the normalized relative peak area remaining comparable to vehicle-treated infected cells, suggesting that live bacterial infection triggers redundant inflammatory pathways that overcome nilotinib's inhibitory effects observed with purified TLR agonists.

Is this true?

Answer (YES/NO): NO